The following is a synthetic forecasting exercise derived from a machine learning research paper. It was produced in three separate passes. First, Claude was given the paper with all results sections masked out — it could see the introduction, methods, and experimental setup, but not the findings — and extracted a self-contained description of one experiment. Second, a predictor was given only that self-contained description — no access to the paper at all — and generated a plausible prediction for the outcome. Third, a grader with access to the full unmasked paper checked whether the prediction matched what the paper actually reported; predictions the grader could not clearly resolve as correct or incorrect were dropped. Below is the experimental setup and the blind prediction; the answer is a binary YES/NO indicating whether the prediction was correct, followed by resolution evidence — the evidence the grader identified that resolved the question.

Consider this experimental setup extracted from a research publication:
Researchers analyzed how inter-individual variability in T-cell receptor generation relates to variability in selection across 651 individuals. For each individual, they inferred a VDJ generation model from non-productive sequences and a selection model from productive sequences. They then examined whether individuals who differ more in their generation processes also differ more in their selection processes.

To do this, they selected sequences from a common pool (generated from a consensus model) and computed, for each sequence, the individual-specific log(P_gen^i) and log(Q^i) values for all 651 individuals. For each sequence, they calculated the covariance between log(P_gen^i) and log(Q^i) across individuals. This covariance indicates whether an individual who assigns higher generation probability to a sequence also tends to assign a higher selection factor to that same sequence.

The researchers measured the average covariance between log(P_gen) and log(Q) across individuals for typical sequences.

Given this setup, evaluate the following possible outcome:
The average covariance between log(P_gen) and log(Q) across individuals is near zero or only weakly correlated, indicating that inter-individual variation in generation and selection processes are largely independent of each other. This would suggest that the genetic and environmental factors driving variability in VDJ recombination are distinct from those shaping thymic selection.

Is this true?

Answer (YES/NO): YES